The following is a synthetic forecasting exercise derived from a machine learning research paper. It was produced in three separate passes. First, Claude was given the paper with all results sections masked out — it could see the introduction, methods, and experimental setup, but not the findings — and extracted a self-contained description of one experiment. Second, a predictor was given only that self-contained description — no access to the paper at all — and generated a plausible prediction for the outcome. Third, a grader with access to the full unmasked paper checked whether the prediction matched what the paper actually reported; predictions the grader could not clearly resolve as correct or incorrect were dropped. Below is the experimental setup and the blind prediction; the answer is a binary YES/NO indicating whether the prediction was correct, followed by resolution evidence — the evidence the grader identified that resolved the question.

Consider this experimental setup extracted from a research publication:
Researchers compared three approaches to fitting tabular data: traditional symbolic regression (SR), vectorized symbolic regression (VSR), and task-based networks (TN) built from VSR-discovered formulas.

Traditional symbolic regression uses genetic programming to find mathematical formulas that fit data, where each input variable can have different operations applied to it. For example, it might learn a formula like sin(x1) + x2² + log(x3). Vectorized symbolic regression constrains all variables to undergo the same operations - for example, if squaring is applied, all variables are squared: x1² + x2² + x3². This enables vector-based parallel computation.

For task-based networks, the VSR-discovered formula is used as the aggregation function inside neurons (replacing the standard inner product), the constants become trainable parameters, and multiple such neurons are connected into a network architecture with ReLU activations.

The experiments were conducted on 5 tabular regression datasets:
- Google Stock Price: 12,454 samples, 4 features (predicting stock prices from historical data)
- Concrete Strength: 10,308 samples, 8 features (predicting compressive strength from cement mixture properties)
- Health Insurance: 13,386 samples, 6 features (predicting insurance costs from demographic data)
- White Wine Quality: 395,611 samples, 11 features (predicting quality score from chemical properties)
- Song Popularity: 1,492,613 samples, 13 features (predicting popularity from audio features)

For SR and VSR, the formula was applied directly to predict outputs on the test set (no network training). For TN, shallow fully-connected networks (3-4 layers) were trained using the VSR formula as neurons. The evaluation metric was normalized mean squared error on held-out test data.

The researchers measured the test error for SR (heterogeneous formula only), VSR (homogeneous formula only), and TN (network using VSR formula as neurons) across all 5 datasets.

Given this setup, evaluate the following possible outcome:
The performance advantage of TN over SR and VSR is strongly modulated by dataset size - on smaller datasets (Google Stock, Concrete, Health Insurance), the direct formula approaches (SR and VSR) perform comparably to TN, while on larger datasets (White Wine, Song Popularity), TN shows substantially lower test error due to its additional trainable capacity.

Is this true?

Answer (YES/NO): NO